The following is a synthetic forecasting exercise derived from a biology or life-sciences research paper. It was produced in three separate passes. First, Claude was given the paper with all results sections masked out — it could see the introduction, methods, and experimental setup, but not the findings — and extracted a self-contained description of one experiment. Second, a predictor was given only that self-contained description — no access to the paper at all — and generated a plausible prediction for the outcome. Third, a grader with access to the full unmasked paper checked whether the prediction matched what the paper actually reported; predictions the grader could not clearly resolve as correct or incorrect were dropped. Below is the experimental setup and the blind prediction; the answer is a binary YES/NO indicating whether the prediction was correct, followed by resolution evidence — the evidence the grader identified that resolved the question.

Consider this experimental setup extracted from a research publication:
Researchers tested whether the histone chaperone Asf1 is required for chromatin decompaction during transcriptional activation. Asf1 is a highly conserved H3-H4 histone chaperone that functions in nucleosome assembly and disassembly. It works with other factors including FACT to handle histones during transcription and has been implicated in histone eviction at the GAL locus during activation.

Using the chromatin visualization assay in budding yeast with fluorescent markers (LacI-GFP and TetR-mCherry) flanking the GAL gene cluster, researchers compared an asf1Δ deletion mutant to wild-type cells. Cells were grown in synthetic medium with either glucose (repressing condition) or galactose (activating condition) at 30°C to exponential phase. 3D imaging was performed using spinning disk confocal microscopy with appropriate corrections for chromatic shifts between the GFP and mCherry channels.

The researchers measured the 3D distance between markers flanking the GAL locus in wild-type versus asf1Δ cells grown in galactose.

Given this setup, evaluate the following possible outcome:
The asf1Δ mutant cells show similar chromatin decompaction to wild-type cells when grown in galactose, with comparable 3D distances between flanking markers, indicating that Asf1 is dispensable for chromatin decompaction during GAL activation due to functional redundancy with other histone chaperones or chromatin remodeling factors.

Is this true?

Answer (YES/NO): YES